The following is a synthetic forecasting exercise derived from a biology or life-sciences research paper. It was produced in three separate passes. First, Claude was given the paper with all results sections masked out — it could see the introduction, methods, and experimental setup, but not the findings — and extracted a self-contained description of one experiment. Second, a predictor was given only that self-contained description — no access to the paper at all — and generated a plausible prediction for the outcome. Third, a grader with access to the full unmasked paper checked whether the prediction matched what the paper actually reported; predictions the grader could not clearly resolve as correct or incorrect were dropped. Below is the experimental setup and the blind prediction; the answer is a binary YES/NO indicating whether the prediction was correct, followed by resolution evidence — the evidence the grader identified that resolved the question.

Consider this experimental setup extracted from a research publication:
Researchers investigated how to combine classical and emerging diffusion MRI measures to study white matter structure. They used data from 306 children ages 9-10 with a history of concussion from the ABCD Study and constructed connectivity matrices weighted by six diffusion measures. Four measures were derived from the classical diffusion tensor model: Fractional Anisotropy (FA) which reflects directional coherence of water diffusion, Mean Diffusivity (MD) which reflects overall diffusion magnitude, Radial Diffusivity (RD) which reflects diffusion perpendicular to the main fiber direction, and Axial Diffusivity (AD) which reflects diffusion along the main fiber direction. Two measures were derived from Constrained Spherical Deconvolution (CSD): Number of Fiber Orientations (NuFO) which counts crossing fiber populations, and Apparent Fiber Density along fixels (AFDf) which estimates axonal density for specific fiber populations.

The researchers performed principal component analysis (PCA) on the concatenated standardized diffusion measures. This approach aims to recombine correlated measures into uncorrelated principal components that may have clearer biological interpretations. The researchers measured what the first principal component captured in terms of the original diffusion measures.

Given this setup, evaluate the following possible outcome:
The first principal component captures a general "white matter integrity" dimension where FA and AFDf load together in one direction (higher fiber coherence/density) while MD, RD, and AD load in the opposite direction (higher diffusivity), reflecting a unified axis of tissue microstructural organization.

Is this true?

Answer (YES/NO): NO